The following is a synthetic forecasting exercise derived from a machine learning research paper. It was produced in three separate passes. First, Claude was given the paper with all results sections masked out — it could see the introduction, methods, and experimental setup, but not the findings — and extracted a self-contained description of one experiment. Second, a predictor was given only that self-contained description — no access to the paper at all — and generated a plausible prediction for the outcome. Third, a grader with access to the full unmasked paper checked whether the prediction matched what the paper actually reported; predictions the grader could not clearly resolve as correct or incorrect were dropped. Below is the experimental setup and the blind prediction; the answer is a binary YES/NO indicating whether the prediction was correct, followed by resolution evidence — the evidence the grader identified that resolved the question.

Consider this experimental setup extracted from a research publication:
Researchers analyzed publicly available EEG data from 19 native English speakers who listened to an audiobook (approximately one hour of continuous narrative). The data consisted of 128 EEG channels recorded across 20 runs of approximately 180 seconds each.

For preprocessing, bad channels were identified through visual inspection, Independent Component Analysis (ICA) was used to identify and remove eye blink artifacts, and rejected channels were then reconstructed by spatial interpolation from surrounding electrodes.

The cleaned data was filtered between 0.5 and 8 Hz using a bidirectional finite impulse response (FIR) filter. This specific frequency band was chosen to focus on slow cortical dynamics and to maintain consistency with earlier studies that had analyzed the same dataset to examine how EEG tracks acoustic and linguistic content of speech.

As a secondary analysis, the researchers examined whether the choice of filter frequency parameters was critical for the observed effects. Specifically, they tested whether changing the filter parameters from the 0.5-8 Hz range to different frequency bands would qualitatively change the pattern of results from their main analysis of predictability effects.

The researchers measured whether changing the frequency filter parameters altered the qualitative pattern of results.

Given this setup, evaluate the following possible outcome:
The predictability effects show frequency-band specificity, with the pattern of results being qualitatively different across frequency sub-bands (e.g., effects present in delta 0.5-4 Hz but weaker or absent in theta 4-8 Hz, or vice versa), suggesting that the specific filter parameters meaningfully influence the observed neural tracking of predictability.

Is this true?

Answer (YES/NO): NO